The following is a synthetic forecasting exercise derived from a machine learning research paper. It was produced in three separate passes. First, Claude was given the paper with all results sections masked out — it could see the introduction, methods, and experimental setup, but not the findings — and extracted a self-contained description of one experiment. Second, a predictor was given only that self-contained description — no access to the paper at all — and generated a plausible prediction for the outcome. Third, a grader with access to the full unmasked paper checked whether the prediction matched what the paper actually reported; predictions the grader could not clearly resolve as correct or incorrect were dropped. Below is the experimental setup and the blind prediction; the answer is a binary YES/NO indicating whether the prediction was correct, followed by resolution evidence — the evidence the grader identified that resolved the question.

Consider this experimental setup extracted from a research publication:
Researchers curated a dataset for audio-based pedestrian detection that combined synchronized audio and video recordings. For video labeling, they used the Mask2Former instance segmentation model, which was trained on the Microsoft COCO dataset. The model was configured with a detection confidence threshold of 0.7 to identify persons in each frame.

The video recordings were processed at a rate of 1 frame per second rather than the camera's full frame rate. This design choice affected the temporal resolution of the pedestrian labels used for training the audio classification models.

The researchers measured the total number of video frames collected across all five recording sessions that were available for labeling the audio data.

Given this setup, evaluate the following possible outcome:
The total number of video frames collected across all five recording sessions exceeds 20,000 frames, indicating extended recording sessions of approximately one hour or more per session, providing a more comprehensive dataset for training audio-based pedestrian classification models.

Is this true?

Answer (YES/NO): YES